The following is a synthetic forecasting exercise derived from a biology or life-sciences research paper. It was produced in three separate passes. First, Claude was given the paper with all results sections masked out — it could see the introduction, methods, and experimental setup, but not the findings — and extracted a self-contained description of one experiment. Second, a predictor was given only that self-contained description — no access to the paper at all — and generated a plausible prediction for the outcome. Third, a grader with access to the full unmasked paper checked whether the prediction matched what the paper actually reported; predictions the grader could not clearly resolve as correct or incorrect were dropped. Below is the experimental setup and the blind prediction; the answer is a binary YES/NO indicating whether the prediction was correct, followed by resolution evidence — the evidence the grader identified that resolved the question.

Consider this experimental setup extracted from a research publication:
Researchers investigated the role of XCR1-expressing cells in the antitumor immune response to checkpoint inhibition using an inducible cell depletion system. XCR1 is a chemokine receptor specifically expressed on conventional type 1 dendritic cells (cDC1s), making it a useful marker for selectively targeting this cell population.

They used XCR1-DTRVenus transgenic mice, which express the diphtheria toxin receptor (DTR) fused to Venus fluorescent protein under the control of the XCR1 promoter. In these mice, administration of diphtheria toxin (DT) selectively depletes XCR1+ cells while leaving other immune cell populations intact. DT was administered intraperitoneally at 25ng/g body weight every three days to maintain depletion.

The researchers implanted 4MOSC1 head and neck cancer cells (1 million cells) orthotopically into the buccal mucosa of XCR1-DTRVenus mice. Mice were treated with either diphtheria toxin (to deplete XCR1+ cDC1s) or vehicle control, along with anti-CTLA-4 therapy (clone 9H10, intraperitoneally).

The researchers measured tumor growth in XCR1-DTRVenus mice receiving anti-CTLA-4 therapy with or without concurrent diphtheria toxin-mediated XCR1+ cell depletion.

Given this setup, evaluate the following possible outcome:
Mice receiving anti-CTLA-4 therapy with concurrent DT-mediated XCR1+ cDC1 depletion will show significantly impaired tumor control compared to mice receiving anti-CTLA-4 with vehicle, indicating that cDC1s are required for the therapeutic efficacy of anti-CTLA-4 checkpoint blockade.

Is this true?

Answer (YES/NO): YES